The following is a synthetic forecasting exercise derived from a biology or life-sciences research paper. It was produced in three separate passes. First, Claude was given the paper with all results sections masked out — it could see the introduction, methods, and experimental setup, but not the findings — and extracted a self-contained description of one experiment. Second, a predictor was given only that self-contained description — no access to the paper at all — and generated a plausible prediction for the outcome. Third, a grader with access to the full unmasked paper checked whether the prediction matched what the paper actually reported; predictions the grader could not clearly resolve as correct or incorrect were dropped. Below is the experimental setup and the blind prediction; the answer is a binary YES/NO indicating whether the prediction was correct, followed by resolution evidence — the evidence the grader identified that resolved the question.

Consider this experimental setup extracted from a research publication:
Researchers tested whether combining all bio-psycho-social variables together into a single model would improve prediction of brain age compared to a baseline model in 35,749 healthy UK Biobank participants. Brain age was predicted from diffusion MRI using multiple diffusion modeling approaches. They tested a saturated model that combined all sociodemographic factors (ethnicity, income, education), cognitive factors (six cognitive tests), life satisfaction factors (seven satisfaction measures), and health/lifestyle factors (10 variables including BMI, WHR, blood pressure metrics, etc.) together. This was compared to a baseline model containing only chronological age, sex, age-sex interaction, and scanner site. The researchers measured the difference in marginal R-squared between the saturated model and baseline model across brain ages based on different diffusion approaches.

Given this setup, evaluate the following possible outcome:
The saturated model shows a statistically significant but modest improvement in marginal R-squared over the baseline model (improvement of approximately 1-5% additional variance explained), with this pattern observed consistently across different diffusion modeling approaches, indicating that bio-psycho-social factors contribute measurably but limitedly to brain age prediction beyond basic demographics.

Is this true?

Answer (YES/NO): NO